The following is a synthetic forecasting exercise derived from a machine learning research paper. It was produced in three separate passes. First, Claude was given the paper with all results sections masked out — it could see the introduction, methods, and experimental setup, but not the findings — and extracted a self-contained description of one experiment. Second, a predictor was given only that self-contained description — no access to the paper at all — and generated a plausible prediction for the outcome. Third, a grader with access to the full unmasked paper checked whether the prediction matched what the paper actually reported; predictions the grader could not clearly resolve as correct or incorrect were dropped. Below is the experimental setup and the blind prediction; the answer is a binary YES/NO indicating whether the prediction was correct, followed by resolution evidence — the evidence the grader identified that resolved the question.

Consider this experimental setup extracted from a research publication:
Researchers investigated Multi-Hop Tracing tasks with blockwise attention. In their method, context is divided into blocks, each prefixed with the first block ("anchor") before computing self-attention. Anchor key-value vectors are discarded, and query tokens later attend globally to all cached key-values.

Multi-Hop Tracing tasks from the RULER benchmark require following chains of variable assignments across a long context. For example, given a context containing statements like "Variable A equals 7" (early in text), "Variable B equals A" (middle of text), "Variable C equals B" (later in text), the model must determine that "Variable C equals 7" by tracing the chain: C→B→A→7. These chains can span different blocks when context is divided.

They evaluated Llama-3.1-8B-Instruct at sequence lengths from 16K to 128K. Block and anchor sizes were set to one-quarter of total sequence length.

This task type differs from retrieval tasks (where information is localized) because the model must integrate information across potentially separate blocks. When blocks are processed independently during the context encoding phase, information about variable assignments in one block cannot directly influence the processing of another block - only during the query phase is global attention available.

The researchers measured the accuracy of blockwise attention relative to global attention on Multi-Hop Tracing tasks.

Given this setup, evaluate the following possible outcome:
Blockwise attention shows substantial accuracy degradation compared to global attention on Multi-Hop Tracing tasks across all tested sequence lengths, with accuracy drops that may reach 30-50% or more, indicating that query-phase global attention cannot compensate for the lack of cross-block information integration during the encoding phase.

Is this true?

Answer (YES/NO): NO